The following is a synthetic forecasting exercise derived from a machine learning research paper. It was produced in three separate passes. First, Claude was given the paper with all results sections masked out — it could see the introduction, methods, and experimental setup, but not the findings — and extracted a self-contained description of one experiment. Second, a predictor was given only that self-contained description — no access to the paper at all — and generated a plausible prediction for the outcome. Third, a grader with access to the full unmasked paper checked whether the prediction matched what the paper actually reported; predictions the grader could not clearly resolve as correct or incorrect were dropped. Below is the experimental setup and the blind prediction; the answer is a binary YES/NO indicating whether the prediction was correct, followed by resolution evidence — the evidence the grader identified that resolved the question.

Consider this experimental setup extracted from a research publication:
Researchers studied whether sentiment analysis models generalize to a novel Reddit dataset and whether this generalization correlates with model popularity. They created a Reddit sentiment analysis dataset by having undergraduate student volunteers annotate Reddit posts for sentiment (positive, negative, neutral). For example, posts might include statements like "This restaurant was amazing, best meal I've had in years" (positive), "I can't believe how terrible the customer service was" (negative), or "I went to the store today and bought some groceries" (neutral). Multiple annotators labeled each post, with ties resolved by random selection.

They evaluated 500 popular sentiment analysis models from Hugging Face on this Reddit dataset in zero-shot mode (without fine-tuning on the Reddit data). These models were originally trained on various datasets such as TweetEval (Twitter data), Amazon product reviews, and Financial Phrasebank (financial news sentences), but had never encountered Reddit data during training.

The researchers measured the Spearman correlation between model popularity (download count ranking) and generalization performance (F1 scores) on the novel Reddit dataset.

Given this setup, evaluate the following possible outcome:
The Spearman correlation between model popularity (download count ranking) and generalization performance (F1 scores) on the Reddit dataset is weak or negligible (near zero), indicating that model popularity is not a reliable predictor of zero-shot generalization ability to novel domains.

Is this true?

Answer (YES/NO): YES